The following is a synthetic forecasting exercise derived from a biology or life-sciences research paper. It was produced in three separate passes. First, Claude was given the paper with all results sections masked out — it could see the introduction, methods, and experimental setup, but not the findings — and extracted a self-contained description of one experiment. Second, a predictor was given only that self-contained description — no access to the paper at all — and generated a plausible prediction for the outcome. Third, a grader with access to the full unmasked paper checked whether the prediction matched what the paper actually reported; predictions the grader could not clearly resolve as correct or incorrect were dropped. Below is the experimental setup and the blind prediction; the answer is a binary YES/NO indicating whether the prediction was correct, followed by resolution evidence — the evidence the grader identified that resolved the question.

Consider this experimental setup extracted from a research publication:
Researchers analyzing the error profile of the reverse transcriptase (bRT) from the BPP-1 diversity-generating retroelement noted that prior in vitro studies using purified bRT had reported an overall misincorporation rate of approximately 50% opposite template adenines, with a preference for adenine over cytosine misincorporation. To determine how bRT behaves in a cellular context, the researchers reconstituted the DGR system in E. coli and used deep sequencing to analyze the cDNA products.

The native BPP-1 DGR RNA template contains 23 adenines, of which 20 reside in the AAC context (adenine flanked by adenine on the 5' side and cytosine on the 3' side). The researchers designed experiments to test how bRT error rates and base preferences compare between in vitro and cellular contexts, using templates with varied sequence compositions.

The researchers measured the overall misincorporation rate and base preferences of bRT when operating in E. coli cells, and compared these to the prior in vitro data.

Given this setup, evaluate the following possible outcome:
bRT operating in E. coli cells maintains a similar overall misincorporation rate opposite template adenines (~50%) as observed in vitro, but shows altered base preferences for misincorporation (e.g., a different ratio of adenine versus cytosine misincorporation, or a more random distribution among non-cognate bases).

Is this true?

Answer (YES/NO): NO